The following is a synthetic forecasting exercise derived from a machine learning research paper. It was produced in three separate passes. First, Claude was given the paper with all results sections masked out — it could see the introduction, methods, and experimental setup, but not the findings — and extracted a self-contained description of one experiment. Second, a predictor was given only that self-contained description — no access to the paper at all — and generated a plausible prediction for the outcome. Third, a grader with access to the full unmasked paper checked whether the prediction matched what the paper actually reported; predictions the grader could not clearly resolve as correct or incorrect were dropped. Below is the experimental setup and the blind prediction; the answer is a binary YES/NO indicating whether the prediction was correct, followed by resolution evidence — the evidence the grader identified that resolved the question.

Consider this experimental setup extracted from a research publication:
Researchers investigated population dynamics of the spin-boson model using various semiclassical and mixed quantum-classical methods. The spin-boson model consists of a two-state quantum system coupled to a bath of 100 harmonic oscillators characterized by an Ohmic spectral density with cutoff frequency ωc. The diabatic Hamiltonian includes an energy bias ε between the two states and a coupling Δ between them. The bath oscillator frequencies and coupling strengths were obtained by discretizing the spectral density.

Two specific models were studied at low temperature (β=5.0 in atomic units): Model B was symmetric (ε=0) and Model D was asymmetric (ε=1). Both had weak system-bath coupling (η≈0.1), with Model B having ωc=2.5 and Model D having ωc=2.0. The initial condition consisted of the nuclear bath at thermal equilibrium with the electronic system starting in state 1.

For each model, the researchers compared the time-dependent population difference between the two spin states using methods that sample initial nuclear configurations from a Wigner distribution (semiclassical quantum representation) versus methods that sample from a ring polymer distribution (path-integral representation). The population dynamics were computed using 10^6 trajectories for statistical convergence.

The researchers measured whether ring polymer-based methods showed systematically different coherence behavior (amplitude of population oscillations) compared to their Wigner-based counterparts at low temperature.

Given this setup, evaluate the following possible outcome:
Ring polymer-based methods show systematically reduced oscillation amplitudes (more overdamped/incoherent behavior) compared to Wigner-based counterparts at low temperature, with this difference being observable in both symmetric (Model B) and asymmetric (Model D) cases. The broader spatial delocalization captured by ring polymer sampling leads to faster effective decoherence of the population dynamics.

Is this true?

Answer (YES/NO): NO